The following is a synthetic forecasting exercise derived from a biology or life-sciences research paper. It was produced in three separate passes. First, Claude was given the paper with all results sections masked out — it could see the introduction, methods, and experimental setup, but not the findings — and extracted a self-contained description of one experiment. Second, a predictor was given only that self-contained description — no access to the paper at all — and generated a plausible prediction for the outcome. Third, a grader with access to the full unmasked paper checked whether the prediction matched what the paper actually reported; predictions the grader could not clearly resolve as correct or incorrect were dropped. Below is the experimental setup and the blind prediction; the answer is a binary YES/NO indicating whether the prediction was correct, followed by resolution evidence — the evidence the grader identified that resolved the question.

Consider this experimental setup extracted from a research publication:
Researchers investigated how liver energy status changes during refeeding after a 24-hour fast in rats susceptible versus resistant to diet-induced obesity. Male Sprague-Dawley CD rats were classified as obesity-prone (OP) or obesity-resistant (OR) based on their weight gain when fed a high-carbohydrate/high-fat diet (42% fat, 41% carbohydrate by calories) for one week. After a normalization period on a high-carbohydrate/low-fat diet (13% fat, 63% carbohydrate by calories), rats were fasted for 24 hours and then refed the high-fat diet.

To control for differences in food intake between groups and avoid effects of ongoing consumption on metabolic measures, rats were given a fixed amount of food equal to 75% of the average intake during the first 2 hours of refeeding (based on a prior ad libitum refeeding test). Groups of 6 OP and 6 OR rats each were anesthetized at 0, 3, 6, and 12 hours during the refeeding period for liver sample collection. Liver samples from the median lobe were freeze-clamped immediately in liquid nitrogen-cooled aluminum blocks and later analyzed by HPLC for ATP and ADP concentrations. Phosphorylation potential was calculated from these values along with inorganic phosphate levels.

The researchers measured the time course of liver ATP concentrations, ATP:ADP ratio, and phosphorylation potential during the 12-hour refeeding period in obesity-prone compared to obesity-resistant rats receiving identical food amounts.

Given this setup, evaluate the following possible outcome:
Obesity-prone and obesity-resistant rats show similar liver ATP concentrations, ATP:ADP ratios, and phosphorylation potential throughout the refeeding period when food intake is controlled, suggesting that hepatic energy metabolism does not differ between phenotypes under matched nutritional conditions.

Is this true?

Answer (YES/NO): NO